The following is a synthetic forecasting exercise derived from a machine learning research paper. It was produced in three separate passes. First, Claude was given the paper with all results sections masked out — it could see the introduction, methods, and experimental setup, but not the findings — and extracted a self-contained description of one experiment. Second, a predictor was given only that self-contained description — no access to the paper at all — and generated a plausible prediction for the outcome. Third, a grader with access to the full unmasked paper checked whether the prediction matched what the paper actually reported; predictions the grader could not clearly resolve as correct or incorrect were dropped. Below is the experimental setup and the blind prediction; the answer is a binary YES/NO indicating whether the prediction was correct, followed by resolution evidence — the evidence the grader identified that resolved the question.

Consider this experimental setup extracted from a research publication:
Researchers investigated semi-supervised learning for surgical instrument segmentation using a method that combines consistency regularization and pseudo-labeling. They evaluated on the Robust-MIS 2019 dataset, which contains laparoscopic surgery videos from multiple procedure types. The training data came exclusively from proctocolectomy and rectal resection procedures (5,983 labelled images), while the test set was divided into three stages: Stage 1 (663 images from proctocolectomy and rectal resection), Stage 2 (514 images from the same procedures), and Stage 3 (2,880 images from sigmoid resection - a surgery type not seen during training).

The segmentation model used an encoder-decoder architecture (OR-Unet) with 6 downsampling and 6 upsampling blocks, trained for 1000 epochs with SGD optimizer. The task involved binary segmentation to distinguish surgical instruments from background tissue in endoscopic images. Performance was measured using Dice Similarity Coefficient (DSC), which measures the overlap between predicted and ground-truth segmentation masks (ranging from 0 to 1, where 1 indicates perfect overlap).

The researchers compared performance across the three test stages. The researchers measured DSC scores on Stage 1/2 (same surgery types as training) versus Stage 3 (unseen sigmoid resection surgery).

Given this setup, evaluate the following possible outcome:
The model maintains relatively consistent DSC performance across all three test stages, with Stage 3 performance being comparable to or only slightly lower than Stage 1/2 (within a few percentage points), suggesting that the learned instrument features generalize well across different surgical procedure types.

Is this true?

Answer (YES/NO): YES